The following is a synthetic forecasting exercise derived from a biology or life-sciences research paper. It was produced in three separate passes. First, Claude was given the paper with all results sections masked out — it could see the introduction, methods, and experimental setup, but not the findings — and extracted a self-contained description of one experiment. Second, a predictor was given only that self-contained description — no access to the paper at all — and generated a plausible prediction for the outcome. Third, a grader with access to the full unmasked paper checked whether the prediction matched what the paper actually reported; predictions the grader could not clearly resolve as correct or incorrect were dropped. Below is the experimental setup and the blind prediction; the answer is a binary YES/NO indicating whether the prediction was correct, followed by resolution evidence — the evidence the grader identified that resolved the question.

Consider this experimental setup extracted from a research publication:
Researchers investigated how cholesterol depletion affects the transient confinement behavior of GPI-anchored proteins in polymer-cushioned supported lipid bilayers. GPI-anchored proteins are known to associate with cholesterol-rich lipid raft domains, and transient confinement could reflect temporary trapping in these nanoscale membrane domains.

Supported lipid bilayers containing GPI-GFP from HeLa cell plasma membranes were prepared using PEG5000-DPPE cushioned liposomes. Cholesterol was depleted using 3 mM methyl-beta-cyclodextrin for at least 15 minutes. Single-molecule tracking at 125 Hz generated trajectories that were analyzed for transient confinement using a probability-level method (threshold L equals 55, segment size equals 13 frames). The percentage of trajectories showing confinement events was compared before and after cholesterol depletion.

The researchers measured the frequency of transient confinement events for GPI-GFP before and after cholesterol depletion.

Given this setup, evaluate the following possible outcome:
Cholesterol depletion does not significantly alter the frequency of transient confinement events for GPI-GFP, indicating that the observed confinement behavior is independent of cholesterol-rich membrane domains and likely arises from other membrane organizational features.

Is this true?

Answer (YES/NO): YES